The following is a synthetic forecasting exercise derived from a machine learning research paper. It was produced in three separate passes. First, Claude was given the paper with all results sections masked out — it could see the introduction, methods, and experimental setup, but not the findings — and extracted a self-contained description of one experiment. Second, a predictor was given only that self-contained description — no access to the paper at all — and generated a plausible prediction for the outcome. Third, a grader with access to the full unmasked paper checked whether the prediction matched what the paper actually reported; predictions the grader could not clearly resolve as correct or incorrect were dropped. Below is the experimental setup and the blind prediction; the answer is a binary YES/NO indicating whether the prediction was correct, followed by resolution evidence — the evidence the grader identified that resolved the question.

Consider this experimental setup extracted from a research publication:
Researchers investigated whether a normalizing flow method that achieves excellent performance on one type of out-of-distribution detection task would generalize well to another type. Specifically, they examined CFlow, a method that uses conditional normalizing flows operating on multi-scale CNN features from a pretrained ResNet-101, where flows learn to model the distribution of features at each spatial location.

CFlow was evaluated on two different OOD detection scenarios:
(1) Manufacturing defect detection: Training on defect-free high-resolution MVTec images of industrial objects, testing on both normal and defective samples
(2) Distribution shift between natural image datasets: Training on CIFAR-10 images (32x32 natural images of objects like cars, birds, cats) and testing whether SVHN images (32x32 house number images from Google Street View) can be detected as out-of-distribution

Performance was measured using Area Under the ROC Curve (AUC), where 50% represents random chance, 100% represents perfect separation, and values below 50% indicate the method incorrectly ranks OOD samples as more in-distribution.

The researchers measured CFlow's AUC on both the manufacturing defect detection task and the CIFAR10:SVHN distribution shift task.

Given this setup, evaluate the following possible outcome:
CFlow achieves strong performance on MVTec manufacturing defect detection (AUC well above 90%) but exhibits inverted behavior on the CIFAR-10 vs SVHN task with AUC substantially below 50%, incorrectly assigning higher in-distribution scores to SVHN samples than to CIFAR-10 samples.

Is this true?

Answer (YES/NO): YES